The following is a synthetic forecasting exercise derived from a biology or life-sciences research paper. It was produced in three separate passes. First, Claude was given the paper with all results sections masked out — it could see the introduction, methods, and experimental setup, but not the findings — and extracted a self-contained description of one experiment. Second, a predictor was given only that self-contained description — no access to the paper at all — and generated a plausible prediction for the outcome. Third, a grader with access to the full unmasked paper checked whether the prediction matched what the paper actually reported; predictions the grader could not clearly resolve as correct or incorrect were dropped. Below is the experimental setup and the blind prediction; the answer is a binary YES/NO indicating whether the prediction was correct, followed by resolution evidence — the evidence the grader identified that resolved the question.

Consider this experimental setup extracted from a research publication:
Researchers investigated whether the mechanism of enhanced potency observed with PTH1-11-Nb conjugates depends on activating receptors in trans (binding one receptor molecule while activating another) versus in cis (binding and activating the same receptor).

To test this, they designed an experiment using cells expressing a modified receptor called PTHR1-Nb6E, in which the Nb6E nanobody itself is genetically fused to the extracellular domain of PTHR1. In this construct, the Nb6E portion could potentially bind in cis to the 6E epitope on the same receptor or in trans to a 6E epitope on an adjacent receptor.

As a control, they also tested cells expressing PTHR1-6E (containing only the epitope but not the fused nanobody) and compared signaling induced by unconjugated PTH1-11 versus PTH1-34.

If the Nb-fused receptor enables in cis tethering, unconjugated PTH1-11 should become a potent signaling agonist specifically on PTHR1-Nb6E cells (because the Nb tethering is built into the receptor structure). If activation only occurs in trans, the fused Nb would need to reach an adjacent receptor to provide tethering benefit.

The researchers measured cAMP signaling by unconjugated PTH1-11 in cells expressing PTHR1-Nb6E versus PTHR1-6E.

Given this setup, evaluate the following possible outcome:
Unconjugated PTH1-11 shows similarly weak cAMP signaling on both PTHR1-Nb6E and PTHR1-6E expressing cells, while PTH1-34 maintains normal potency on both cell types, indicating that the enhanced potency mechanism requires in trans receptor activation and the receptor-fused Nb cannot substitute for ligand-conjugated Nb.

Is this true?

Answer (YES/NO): NO